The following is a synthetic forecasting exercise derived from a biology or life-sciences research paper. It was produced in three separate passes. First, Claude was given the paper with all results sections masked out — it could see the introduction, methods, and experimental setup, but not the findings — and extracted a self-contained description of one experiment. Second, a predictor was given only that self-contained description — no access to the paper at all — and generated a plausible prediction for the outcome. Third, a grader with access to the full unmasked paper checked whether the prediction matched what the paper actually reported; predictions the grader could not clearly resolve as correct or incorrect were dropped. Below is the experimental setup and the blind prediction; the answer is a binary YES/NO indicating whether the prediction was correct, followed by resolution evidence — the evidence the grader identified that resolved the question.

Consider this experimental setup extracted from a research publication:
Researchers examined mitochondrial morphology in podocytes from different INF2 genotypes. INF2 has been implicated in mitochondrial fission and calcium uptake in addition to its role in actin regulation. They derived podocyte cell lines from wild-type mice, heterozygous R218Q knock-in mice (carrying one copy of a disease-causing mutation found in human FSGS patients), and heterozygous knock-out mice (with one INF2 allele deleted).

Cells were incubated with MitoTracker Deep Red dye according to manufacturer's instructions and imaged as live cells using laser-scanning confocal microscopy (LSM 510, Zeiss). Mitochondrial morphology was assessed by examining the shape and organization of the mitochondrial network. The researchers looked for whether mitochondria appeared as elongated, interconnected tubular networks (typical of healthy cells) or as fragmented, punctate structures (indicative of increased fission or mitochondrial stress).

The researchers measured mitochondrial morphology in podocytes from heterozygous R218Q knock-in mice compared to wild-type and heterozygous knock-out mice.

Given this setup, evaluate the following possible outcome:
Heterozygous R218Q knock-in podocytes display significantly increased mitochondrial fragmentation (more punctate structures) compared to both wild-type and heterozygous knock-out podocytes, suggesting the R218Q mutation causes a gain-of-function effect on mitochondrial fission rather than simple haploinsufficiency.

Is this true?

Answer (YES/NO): NO